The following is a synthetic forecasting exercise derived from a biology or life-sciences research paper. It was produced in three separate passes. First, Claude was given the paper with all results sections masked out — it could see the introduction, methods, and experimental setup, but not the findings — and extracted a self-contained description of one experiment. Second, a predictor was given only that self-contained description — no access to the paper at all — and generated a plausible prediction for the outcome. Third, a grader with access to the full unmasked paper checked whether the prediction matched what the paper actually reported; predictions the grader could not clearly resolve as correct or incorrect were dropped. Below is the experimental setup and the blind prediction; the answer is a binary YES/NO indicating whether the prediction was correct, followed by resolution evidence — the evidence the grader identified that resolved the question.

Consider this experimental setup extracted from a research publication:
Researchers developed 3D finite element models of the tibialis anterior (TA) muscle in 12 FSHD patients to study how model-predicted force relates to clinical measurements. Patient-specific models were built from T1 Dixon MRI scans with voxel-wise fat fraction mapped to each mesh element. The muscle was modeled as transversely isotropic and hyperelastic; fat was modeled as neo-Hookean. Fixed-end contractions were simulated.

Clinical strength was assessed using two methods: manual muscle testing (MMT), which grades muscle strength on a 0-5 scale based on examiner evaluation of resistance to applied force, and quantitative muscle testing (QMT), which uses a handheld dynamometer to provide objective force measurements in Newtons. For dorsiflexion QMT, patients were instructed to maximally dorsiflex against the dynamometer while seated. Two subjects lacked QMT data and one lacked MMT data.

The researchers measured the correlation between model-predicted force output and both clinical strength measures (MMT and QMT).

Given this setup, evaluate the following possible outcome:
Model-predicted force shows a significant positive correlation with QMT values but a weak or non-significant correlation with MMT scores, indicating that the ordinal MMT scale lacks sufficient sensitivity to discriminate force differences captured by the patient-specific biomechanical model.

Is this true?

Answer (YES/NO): NO